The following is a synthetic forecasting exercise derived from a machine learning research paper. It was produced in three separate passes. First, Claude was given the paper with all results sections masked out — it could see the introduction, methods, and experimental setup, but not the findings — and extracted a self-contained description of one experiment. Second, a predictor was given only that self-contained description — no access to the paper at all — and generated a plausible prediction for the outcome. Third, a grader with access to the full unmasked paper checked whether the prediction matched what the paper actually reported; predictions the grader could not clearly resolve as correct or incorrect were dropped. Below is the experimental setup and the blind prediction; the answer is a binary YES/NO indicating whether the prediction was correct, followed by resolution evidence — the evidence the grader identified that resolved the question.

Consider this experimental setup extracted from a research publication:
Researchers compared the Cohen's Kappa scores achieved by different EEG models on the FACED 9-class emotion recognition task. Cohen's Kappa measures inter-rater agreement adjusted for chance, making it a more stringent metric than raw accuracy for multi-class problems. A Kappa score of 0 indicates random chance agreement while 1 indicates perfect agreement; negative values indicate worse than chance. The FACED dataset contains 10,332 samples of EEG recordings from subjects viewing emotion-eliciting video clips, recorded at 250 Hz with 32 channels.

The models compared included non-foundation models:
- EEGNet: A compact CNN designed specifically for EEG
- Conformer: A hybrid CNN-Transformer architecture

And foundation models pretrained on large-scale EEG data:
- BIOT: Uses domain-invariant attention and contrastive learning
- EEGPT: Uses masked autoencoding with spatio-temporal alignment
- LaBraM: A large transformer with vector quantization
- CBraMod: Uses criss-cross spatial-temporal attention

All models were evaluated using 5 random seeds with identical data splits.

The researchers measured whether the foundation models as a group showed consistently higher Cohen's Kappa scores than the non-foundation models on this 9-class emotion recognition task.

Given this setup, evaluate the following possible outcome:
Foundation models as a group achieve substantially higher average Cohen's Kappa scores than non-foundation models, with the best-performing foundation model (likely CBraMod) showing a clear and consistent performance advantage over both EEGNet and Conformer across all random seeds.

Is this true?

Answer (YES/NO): NO